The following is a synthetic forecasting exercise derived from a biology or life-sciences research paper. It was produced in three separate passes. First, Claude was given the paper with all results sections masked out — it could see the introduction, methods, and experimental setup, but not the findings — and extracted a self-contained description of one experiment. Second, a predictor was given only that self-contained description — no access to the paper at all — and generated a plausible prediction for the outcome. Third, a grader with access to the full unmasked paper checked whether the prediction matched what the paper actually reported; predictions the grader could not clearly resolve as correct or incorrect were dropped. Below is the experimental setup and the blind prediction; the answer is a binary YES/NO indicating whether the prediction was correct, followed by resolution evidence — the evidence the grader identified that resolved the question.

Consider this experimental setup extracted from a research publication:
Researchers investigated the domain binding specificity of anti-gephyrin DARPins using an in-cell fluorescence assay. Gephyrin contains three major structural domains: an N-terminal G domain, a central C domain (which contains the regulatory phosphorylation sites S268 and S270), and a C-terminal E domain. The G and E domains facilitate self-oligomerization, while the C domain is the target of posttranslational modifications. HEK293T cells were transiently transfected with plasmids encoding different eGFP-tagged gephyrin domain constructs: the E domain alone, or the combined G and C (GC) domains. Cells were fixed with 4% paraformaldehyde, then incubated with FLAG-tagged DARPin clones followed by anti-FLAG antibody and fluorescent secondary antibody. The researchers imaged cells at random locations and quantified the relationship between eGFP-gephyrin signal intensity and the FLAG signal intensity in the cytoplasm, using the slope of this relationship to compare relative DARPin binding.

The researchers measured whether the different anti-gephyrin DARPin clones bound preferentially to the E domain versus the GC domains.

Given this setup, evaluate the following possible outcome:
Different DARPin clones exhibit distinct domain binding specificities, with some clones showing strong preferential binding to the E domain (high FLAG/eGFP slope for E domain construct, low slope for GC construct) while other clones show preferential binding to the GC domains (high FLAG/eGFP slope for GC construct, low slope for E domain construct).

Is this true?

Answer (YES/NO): NO